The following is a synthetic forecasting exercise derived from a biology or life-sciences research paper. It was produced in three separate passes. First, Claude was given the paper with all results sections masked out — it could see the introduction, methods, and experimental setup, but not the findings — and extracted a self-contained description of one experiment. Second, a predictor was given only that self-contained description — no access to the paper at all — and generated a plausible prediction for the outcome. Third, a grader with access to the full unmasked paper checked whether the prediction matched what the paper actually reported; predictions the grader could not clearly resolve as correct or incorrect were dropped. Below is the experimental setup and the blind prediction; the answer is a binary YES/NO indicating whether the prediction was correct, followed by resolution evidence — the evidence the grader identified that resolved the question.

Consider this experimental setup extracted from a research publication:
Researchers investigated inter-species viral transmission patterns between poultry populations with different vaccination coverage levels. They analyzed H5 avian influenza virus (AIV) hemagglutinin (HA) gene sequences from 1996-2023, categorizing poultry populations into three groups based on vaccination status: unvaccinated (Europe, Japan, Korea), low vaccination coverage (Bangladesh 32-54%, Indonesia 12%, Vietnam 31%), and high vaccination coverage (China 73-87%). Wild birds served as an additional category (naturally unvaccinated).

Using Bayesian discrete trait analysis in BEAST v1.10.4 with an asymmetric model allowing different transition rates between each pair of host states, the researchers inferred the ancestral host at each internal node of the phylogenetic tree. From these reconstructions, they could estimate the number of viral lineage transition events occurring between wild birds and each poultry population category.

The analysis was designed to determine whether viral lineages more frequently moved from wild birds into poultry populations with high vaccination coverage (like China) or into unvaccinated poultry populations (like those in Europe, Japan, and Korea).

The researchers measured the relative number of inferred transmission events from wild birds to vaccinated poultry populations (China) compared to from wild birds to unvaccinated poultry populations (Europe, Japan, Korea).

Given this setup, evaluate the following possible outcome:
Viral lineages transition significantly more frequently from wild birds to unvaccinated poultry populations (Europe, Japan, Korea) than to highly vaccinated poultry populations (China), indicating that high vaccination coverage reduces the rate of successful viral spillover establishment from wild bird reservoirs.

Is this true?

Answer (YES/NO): YES